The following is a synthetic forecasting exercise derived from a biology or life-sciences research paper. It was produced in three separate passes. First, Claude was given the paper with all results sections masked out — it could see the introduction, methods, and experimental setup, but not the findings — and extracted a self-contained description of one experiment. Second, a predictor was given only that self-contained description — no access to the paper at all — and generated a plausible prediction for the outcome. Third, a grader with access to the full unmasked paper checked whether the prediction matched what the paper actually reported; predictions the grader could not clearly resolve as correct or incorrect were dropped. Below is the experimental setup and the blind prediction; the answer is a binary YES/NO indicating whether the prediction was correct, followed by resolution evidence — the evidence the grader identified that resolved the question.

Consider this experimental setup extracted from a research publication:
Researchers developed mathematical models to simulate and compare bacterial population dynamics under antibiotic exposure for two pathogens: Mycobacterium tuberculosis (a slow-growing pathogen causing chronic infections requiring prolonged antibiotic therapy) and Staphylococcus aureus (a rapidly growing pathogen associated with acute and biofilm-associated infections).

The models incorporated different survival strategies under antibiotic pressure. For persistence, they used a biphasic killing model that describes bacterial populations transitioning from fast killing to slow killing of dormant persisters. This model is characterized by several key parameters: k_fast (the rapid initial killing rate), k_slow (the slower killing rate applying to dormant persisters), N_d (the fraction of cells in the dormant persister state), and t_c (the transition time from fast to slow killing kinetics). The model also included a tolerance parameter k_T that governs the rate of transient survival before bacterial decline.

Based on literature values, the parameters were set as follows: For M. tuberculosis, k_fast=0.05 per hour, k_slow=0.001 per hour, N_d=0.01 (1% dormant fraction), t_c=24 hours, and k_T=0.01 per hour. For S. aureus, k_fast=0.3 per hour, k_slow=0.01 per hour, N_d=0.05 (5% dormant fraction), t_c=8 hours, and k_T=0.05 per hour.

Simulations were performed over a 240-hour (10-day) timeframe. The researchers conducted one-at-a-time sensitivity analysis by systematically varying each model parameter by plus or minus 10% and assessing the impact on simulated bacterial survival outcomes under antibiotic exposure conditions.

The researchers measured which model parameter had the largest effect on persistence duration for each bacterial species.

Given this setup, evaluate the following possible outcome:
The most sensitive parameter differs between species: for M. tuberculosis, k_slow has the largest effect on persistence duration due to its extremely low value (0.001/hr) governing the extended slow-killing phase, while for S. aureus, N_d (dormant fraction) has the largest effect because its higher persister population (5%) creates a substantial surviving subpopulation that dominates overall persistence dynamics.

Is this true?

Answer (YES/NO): NO